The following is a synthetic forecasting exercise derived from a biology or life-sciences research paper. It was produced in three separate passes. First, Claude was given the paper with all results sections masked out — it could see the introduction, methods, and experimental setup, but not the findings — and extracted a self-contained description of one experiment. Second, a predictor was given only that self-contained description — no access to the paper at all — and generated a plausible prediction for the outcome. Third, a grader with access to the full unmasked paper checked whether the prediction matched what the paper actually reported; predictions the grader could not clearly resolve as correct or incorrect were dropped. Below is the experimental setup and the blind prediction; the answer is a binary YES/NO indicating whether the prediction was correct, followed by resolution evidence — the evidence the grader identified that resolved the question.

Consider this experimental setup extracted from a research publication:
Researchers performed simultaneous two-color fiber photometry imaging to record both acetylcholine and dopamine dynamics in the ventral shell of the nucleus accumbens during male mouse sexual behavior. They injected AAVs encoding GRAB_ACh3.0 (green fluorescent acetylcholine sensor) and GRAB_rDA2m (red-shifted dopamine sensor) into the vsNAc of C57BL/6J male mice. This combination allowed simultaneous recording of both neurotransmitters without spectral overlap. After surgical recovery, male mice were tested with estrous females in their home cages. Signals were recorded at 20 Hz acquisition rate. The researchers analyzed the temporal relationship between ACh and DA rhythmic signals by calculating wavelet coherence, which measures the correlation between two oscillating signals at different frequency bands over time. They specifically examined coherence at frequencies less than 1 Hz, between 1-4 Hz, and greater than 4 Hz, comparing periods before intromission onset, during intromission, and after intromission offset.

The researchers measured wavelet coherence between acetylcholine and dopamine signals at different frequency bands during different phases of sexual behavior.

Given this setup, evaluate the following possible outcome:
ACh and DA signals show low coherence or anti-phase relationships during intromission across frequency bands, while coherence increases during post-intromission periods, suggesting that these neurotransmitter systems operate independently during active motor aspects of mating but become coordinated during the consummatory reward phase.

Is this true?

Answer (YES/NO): NO